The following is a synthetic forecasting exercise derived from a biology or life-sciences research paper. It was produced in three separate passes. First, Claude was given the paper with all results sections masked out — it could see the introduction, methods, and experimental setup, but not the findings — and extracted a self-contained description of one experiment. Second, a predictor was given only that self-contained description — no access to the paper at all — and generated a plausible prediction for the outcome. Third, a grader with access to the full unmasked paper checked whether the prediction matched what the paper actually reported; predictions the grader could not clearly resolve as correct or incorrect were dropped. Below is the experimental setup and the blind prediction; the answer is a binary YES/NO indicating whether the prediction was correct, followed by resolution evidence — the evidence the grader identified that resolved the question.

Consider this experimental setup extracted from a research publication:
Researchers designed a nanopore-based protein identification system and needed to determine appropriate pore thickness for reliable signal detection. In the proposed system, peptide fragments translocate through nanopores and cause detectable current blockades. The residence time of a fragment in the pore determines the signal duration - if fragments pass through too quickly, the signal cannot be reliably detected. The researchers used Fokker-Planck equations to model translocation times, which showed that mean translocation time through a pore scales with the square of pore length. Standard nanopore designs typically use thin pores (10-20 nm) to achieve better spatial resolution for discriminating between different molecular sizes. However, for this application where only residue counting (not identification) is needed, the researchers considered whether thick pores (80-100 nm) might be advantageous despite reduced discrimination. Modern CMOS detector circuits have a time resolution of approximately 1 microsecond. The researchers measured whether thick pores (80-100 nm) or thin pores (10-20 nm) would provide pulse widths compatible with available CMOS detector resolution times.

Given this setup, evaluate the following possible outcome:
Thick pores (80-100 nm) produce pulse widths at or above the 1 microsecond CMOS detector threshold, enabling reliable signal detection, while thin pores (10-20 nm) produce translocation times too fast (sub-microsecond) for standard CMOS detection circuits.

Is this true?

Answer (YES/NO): YES